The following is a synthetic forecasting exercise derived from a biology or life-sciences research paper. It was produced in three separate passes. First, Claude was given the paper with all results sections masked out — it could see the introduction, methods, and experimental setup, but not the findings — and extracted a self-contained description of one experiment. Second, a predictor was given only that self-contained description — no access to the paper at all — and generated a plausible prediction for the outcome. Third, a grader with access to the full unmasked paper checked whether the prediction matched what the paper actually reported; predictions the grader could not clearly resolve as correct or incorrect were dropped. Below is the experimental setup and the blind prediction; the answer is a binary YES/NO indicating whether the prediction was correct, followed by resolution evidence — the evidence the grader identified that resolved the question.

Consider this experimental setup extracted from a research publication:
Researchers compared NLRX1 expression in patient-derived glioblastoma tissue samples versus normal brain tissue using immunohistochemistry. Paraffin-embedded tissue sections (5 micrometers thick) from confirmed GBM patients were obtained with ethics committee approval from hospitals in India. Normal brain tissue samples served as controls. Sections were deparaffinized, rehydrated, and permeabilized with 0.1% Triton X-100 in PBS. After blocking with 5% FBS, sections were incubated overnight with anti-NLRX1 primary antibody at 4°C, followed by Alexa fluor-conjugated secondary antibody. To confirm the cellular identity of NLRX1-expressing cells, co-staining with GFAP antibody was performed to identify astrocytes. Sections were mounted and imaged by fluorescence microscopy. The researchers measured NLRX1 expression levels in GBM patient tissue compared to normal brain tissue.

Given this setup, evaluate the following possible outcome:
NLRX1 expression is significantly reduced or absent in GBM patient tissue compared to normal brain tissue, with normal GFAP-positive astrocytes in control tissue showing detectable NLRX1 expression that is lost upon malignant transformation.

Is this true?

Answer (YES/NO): NO